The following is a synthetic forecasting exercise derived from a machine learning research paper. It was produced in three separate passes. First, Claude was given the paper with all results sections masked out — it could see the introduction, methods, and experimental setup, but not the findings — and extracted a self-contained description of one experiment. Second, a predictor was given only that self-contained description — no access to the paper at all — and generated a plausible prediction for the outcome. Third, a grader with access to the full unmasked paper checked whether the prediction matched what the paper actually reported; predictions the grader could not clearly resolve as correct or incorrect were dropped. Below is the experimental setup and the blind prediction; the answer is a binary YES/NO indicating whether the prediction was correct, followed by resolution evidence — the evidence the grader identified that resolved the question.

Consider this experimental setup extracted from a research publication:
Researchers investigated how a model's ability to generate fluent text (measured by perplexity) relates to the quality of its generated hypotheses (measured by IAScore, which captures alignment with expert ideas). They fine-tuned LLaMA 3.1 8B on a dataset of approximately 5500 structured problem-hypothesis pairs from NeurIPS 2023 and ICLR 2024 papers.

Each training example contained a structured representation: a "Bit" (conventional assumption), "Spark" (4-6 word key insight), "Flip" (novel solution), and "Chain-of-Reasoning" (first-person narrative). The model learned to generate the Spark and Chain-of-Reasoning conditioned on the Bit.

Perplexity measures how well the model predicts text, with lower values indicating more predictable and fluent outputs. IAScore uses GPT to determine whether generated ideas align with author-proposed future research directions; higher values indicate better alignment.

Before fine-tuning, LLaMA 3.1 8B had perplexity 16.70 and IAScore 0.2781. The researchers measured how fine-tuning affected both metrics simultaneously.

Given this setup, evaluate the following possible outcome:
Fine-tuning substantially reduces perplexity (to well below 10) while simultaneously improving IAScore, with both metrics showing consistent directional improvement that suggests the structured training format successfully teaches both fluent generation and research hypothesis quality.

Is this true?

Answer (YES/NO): NO